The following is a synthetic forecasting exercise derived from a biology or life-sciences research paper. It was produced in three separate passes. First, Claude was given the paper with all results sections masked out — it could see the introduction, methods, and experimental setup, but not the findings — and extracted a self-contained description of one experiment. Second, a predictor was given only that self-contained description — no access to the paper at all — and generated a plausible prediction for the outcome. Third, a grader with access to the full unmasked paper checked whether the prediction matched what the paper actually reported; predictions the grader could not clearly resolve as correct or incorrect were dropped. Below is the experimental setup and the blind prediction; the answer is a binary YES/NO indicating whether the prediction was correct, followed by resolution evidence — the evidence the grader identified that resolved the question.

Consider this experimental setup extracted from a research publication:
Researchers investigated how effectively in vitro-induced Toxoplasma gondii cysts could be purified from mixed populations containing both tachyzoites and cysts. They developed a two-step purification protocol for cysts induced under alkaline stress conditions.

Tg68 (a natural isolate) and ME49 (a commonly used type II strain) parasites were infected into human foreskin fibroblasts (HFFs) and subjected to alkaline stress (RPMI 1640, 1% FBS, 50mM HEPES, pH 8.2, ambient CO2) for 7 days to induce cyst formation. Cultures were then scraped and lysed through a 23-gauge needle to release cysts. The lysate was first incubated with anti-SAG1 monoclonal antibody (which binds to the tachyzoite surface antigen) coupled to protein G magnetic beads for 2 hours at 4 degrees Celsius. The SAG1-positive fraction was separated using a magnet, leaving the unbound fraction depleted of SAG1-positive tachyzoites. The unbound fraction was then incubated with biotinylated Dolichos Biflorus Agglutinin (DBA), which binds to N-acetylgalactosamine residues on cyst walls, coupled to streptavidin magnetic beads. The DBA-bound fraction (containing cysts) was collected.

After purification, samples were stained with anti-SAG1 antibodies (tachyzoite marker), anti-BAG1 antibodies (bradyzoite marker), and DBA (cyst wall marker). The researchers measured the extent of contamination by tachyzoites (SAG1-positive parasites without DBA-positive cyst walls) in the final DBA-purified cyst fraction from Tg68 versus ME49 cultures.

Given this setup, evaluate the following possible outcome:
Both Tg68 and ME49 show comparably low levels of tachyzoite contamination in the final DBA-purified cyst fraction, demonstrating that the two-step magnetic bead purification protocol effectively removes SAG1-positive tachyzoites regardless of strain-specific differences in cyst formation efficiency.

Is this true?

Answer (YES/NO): NO